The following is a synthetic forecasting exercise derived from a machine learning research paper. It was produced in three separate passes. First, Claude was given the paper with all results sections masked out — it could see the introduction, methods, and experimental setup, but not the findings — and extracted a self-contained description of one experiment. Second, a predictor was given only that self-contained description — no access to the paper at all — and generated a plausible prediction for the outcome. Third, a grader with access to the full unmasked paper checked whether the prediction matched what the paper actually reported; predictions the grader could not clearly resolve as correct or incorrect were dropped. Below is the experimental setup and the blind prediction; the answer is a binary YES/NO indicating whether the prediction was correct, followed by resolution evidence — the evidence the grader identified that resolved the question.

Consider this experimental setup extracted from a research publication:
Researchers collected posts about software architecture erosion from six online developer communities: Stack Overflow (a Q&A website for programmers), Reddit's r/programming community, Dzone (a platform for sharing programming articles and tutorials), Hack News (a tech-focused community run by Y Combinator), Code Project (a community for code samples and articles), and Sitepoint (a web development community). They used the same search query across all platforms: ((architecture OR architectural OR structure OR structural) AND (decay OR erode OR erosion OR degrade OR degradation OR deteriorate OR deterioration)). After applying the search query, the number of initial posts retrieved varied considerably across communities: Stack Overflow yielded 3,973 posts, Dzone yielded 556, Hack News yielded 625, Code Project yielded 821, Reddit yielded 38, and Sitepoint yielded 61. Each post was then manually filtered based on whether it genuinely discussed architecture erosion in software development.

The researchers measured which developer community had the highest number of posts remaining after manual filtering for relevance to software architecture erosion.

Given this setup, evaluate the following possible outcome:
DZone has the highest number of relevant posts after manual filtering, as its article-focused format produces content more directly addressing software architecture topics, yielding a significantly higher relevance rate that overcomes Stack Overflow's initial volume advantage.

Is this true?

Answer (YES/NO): NO